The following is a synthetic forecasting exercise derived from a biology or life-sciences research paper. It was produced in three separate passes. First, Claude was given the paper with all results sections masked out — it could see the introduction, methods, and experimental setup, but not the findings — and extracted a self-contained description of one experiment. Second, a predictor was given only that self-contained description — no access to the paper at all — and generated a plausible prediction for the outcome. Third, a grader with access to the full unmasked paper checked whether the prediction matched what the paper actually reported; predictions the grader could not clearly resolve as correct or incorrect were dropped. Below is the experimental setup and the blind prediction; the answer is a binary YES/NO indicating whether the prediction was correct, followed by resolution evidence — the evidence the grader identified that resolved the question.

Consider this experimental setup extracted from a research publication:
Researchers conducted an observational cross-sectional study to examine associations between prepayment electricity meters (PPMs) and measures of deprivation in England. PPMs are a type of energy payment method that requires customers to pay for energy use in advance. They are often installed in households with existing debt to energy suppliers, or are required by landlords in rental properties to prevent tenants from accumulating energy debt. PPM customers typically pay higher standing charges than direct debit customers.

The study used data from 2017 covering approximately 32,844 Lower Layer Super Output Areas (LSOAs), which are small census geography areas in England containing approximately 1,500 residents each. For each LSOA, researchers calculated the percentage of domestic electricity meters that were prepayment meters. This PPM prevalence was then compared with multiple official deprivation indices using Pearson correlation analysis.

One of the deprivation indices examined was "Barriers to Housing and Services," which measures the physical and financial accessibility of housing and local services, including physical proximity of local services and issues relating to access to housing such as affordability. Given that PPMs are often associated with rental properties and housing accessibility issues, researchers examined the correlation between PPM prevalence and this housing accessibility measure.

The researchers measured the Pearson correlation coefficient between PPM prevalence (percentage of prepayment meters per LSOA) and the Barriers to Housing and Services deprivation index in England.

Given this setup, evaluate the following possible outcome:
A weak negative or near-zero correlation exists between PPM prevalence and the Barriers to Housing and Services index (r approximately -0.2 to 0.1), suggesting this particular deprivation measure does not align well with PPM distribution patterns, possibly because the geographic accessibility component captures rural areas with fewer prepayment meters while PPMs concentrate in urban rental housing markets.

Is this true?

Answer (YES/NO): YES